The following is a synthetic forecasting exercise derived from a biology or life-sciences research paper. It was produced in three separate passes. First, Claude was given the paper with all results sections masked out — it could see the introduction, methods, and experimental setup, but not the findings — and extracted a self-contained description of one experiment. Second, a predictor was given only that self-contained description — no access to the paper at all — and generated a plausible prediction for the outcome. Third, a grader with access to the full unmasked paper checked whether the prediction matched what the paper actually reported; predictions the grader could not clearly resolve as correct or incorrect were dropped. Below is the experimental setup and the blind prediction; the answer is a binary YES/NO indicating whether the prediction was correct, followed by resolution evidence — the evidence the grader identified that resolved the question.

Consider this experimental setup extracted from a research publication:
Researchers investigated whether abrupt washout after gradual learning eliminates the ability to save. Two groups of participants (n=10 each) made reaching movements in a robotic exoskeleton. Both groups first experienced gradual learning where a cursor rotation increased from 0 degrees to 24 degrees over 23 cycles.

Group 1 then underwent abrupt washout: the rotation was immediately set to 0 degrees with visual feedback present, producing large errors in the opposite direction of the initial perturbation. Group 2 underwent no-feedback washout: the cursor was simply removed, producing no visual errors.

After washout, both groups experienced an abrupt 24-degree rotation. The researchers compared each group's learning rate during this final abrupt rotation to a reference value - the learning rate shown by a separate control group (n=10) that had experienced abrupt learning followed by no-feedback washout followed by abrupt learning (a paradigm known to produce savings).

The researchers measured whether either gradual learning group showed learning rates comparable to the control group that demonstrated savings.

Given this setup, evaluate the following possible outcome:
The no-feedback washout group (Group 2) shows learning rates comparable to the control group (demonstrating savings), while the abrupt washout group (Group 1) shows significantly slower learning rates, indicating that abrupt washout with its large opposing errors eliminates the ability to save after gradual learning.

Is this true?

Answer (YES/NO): YES